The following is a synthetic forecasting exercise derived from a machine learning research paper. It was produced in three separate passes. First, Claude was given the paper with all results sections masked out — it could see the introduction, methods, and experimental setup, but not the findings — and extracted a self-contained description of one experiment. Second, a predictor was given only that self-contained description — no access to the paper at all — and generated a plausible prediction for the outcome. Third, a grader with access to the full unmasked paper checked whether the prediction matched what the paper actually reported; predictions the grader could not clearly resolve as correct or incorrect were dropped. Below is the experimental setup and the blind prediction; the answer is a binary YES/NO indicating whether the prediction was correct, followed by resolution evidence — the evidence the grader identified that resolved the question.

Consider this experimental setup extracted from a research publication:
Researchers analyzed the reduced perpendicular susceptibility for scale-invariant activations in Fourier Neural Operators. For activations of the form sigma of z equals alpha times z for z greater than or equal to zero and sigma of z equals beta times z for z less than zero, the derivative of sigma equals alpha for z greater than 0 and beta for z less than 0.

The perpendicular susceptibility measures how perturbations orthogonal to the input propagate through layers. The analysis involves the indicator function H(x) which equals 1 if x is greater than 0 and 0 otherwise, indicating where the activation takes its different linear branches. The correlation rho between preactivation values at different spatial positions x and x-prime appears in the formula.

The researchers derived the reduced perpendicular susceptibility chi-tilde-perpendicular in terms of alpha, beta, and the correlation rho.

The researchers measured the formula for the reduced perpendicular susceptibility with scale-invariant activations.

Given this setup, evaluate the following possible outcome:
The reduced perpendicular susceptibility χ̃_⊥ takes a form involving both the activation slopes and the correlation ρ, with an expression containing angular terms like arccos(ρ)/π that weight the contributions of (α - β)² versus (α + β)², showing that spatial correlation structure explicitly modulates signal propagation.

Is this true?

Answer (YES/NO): NO